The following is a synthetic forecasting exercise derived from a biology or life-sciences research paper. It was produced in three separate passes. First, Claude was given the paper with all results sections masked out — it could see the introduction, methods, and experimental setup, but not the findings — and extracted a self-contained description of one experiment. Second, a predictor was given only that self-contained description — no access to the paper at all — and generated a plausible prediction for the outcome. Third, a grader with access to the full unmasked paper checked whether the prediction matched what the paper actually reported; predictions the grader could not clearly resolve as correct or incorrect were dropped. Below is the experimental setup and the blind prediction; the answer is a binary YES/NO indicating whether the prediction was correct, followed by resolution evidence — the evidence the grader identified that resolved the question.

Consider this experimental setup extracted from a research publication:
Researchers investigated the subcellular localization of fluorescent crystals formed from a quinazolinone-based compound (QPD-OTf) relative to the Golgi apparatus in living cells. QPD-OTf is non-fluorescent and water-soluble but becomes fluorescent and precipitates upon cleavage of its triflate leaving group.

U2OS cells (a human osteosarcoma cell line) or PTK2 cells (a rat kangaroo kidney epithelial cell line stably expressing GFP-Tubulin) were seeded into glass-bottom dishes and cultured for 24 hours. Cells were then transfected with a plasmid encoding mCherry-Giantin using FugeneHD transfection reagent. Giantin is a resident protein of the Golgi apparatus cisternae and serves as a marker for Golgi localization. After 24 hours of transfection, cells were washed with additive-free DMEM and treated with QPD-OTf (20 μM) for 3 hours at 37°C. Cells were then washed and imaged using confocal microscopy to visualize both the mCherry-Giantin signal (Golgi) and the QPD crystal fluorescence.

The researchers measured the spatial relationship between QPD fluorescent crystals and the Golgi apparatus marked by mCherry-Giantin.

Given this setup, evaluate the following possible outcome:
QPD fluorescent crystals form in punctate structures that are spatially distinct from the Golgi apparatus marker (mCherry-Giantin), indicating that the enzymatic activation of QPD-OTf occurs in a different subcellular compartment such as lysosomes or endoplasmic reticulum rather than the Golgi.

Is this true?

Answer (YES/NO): NO